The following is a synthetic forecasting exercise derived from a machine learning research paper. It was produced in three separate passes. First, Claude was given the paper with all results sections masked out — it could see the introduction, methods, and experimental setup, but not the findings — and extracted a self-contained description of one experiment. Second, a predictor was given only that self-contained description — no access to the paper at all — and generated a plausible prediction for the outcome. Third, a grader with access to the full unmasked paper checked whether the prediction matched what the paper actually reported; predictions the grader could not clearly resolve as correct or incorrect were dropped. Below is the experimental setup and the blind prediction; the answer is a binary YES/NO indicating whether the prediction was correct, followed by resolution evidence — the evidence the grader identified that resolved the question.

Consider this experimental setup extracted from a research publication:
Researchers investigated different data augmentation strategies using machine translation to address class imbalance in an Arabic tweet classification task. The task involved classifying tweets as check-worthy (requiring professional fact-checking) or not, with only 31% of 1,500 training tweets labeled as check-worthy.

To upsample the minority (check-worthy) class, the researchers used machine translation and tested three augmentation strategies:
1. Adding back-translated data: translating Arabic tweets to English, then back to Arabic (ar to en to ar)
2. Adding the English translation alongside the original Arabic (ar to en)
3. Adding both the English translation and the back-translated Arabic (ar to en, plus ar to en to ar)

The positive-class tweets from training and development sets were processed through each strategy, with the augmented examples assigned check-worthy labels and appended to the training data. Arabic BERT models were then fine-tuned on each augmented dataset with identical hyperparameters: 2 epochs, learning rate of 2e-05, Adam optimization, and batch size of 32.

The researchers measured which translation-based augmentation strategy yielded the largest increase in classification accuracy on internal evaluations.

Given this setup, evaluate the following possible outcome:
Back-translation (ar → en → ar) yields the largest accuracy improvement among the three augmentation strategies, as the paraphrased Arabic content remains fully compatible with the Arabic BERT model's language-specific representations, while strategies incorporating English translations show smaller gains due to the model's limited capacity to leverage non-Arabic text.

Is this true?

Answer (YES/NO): YES